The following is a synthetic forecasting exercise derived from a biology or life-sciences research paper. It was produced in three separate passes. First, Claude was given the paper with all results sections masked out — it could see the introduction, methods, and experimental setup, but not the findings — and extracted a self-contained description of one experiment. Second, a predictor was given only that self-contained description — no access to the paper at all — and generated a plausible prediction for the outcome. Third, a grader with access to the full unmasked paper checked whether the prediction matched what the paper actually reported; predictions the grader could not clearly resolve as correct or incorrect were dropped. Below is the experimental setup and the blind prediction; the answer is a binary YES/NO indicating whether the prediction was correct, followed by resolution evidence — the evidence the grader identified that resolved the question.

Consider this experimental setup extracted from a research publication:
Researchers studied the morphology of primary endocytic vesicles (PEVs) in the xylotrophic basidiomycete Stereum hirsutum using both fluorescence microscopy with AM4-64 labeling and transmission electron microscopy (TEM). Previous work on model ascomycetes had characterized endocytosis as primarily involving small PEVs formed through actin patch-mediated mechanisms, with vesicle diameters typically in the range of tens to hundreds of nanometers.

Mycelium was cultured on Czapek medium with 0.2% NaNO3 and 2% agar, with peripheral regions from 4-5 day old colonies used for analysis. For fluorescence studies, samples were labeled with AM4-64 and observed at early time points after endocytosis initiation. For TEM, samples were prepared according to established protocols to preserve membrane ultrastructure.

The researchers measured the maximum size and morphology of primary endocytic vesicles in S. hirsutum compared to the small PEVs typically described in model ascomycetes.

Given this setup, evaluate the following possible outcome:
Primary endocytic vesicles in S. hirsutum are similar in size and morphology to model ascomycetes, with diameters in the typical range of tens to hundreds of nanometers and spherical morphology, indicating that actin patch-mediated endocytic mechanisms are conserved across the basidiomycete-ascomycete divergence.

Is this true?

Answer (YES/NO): NO